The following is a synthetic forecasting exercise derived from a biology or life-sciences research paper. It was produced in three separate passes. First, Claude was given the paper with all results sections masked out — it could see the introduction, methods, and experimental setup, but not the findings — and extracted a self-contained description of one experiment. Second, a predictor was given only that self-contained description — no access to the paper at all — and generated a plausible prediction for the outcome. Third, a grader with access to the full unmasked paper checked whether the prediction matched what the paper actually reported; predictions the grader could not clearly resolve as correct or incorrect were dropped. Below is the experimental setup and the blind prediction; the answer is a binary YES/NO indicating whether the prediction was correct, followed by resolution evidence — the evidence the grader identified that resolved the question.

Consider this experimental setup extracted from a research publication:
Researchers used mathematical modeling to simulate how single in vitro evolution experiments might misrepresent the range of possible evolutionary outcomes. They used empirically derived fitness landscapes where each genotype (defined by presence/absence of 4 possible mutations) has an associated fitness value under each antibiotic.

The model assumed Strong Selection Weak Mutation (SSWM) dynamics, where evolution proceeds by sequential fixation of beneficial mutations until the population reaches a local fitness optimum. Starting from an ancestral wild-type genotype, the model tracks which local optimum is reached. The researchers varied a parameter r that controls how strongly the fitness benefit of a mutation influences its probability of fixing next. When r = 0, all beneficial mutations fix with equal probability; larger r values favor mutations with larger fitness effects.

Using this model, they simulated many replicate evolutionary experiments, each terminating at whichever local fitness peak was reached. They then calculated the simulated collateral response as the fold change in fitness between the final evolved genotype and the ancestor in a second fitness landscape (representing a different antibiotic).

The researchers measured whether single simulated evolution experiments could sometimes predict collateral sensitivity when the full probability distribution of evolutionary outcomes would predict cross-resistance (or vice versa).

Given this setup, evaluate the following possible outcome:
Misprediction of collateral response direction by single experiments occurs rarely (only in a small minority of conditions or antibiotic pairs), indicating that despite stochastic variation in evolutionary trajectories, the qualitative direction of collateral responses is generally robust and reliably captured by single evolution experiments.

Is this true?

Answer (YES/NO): NO